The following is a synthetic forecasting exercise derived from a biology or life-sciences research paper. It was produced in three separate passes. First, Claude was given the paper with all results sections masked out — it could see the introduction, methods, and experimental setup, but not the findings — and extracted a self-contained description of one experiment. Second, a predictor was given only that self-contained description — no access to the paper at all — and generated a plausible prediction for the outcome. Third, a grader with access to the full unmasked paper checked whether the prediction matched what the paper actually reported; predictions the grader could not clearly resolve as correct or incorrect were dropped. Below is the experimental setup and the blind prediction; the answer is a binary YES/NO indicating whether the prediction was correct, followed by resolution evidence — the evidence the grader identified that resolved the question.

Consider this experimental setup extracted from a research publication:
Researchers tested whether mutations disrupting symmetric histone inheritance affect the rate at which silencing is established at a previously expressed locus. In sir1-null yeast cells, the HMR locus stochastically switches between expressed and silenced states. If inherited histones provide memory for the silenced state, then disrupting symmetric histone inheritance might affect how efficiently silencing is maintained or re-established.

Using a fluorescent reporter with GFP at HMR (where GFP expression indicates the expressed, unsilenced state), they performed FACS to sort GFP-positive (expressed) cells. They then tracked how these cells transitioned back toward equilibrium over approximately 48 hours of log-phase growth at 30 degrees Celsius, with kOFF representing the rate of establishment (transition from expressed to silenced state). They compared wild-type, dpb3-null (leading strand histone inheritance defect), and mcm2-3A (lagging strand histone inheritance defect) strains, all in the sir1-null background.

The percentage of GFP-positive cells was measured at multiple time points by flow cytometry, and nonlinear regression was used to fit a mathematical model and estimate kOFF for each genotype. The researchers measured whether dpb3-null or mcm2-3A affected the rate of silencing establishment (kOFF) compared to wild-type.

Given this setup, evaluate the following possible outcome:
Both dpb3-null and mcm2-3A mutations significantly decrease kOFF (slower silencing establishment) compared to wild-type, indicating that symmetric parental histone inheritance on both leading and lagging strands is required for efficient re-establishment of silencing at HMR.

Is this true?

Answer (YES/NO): NO